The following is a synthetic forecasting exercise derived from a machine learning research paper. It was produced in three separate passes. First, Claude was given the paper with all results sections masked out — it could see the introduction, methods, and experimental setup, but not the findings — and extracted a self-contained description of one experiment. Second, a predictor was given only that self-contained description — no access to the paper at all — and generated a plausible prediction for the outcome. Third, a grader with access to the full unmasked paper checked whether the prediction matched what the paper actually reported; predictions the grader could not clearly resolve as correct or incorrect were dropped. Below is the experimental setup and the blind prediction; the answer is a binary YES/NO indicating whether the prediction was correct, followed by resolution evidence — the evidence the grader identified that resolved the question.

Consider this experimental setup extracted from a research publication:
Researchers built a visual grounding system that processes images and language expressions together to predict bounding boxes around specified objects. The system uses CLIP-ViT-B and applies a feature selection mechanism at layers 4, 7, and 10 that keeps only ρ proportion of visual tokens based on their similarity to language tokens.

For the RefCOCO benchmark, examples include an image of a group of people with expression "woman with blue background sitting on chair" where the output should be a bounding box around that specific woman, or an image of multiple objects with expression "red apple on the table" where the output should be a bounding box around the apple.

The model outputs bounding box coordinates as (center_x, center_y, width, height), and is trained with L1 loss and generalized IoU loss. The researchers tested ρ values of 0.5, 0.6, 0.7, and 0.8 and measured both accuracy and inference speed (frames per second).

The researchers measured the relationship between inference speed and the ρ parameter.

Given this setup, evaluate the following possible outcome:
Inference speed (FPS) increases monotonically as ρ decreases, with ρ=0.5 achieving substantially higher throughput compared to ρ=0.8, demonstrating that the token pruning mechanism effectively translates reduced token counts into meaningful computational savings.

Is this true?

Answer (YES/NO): NO